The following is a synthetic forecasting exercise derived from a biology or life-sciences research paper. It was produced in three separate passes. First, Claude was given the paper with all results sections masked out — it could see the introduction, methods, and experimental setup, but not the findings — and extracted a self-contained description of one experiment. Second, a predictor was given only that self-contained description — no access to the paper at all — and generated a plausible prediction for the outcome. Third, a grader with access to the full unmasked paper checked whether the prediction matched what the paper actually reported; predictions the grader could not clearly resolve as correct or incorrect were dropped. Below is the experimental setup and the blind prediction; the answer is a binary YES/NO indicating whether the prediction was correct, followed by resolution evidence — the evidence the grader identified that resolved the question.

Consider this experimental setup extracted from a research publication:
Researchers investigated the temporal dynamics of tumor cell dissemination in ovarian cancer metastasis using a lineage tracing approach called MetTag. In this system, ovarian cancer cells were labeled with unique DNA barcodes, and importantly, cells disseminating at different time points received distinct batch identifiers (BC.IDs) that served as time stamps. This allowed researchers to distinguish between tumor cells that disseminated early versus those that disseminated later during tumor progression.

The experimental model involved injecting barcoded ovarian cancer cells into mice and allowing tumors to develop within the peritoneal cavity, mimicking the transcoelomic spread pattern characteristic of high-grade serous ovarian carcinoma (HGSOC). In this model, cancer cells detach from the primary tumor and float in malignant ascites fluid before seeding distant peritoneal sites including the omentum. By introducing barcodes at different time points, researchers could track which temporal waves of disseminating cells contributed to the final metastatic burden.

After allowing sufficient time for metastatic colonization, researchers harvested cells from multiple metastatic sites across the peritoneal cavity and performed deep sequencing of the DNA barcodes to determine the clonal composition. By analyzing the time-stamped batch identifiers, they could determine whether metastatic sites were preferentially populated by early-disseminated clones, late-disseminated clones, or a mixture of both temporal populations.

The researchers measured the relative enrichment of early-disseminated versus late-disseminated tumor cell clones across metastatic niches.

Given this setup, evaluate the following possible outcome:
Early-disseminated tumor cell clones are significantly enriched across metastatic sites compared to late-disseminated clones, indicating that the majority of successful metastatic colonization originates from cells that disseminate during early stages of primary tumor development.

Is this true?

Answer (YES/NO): YES